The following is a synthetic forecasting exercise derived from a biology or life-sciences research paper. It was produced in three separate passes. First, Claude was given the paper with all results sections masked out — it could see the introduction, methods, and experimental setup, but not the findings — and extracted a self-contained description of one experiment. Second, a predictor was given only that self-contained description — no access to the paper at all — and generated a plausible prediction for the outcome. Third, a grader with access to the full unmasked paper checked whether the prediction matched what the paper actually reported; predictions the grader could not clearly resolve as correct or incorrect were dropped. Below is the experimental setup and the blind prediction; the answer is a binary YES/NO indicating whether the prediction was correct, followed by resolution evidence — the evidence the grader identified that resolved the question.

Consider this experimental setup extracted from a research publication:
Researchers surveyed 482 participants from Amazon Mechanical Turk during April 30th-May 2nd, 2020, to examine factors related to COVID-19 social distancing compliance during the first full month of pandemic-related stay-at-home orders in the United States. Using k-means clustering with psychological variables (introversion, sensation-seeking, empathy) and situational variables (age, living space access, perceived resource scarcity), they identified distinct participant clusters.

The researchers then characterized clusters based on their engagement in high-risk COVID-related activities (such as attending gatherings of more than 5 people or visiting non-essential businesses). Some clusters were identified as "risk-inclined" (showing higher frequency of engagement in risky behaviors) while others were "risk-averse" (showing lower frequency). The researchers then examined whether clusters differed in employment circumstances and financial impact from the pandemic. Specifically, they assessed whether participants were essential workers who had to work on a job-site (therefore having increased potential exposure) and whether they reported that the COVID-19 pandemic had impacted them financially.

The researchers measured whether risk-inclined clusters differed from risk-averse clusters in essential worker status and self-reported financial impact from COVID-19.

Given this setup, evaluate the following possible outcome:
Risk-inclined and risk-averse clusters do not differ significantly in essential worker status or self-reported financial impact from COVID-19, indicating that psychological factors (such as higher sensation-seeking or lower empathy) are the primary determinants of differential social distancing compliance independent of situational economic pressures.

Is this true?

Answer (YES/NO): NO